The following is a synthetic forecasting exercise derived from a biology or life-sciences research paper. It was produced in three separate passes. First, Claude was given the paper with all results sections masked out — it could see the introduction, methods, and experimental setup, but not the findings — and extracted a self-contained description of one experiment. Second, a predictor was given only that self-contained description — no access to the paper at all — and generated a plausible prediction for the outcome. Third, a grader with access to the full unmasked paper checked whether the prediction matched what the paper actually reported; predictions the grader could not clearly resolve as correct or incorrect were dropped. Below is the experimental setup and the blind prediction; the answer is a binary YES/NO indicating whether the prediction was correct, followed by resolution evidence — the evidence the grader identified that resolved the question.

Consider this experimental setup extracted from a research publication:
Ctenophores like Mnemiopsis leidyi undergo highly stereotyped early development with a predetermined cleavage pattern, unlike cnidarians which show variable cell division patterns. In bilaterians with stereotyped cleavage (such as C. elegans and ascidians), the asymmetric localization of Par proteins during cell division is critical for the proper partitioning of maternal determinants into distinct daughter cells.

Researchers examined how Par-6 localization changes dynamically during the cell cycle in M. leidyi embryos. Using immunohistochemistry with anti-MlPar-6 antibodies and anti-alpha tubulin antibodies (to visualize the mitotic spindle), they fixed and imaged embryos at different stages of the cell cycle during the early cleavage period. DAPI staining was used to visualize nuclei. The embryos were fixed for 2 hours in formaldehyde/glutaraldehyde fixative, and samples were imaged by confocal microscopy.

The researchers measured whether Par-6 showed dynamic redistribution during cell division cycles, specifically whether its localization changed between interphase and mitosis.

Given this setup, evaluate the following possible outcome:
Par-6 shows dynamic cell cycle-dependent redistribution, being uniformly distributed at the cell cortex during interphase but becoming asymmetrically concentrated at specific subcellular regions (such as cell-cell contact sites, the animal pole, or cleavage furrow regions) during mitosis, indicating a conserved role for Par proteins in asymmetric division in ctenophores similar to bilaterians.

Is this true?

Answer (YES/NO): NO